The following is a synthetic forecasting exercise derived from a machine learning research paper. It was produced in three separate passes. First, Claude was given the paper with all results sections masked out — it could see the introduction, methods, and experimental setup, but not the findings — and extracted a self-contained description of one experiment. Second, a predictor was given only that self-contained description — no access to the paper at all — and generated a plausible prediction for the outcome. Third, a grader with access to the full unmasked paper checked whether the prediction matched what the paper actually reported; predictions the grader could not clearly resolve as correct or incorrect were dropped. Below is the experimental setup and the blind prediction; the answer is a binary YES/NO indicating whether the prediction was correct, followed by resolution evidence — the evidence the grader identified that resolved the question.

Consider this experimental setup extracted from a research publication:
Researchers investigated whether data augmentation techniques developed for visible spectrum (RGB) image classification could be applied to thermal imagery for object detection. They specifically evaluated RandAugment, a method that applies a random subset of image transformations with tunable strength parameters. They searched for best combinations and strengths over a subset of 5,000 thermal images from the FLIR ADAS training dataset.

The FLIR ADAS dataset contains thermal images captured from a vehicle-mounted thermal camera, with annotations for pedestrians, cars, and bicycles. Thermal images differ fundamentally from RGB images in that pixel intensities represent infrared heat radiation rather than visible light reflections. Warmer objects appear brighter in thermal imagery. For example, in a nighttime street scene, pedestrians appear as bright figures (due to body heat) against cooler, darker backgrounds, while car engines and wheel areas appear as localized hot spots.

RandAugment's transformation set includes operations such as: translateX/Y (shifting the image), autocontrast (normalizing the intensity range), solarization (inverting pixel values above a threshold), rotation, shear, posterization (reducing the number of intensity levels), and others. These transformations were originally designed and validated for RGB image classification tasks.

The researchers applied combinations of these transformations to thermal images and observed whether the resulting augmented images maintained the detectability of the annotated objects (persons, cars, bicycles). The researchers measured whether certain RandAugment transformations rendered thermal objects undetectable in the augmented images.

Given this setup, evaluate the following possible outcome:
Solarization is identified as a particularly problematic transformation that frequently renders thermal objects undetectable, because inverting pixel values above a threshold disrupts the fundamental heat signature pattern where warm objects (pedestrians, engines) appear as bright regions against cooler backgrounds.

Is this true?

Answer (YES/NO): YES